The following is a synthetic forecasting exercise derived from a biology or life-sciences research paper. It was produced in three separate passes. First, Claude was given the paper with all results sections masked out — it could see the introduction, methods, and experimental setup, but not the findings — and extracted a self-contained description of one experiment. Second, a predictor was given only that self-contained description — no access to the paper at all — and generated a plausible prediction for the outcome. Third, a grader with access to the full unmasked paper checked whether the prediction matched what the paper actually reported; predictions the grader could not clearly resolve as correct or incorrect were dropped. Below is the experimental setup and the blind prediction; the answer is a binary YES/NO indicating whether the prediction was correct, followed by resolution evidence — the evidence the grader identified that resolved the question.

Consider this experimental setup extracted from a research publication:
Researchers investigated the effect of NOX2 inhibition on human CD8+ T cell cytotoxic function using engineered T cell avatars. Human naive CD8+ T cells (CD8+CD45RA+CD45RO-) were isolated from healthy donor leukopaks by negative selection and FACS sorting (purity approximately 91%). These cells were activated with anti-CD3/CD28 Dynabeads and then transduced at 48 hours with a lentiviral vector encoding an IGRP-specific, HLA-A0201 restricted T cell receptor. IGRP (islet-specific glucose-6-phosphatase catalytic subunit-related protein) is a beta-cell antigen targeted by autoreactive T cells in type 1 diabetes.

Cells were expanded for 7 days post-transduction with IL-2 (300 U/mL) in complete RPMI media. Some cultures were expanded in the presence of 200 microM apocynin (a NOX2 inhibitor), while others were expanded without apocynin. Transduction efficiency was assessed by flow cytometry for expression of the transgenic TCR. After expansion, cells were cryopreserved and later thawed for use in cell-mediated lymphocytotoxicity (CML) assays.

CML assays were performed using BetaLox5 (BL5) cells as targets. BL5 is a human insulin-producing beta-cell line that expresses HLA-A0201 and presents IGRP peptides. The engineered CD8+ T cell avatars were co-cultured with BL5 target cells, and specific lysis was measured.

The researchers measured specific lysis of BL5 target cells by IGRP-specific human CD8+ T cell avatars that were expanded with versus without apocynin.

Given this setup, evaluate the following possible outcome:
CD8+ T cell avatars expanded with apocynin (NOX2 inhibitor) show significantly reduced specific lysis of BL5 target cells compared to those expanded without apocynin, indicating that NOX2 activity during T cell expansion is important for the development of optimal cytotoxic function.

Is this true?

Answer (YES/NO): YES